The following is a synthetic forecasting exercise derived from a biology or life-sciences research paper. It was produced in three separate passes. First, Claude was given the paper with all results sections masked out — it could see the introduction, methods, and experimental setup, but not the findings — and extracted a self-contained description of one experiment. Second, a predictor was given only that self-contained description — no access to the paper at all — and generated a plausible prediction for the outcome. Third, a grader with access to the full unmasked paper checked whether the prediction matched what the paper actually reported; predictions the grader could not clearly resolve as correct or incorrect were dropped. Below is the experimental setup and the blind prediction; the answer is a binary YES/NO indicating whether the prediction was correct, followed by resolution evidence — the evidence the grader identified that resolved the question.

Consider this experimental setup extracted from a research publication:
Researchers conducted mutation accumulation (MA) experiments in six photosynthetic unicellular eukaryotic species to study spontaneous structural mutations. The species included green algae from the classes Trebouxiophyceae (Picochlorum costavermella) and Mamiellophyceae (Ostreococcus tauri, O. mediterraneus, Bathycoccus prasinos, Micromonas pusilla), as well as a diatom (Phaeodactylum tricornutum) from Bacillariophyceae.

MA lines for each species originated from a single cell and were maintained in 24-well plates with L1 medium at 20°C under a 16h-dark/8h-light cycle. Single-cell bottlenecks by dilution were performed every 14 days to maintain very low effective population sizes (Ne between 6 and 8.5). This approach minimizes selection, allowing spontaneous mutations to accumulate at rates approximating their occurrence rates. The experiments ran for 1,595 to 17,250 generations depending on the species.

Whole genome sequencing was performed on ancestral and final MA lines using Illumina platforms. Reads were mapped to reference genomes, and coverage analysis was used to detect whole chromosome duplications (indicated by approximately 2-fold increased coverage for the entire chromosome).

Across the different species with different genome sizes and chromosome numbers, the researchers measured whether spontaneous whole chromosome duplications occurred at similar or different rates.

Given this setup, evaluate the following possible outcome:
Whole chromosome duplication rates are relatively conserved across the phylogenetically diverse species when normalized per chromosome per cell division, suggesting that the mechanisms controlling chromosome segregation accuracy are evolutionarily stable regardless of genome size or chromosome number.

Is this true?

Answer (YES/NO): NO